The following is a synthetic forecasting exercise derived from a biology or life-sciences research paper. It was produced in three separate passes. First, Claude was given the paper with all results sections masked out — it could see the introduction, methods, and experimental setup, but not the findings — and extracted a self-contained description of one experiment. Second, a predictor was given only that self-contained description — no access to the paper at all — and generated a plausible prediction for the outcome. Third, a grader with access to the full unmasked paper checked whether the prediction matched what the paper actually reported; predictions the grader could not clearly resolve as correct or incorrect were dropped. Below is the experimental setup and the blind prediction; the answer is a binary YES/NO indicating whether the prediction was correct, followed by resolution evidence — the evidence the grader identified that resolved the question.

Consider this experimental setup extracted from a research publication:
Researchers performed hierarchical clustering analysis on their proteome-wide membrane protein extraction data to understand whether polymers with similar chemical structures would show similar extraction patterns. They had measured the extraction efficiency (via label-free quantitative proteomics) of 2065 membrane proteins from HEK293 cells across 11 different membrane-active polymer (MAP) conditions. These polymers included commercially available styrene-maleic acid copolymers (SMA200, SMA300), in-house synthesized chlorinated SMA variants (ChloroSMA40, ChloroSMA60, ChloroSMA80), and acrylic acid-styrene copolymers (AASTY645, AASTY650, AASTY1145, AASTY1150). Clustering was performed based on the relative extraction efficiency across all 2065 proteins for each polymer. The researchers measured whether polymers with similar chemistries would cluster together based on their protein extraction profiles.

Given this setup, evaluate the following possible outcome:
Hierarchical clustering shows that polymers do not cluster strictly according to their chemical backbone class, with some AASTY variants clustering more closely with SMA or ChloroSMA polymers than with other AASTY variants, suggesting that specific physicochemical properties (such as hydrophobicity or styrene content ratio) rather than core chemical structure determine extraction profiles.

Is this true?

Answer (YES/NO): NO